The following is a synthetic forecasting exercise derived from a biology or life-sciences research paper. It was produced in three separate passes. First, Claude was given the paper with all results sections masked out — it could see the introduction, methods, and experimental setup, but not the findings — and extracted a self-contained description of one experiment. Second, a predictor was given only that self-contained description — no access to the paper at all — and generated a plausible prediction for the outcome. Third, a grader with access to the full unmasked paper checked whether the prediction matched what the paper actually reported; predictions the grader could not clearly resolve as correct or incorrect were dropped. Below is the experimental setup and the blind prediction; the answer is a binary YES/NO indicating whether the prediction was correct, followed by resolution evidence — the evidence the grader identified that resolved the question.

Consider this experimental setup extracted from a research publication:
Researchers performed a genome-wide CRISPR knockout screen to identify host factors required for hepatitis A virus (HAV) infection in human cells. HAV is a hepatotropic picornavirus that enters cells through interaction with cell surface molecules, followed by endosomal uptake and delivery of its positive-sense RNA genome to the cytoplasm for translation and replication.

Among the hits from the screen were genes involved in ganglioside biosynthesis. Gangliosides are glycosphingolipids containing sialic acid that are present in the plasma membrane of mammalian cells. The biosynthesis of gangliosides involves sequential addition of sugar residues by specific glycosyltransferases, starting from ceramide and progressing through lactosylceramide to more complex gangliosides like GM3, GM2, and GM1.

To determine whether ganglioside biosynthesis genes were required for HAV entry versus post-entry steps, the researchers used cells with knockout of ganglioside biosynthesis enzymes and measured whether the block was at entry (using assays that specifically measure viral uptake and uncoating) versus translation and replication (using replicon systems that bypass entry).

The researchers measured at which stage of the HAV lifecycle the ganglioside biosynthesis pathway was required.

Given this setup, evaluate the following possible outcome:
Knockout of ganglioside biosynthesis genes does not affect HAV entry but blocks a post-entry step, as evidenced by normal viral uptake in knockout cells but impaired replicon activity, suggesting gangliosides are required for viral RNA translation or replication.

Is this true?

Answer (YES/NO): NO